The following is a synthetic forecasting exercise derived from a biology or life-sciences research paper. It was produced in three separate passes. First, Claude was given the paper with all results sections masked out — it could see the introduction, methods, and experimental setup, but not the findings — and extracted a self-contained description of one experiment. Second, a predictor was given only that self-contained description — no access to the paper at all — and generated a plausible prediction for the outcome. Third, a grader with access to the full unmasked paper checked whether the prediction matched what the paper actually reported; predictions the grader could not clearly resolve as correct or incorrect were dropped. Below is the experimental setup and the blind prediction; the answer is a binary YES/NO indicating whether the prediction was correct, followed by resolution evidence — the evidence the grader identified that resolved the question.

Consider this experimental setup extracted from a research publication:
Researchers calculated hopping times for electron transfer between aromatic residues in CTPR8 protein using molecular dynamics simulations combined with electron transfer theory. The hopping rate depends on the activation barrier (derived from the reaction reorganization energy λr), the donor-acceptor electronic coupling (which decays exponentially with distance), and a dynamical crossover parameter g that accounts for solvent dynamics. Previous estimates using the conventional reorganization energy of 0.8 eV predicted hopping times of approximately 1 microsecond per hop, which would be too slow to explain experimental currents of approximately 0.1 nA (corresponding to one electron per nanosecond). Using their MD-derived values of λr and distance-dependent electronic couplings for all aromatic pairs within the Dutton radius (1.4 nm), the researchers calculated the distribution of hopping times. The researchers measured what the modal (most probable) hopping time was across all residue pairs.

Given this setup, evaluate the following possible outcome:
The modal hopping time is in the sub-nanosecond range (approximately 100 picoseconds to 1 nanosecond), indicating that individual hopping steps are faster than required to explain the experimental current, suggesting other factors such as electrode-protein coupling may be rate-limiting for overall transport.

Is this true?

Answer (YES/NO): YES